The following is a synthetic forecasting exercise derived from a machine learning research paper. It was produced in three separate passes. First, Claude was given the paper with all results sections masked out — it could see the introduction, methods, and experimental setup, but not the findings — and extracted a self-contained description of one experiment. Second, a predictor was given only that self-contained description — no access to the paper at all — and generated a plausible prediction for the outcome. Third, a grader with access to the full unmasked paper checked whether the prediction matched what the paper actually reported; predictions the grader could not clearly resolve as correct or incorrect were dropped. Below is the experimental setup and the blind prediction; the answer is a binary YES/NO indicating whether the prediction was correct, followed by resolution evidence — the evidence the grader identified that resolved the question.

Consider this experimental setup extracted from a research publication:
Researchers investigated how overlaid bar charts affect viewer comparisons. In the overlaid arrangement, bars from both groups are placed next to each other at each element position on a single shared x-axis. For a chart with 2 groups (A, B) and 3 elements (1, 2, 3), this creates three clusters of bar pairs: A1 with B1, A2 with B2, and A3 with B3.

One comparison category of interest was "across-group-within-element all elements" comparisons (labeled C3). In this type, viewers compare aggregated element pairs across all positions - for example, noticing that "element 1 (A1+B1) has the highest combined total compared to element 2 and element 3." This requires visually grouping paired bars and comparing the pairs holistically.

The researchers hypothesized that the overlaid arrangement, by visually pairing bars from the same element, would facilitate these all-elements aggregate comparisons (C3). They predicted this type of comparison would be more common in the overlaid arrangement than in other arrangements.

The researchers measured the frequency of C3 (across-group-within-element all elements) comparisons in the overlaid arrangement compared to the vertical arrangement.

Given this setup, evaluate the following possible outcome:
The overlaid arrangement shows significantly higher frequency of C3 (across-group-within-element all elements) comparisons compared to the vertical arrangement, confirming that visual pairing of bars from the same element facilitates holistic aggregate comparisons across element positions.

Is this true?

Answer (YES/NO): YES